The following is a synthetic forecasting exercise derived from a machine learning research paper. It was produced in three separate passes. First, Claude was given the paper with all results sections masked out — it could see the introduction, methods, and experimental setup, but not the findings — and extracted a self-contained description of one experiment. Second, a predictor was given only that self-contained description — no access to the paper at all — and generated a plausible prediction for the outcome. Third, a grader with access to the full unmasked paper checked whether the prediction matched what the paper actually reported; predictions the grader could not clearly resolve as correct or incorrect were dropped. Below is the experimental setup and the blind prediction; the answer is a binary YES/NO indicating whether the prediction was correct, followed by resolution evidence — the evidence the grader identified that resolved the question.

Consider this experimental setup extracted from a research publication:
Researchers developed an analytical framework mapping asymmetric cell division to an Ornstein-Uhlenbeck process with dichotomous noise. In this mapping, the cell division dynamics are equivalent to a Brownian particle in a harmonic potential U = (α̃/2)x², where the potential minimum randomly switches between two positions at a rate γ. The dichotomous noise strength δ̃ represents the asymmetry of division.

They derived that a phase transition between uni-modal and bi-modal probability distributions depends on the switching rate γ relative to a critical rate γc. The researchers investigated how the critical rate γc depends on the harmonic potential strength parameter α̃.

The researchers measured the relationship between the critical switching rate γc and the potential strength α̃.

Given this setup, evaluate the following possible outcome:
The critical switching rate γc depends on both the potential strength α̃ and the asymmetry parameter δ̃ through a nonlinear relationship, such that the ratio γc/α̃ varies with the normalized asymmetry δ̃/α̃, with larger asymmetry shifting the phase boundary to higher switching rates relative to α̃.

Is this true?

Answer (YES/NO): NO